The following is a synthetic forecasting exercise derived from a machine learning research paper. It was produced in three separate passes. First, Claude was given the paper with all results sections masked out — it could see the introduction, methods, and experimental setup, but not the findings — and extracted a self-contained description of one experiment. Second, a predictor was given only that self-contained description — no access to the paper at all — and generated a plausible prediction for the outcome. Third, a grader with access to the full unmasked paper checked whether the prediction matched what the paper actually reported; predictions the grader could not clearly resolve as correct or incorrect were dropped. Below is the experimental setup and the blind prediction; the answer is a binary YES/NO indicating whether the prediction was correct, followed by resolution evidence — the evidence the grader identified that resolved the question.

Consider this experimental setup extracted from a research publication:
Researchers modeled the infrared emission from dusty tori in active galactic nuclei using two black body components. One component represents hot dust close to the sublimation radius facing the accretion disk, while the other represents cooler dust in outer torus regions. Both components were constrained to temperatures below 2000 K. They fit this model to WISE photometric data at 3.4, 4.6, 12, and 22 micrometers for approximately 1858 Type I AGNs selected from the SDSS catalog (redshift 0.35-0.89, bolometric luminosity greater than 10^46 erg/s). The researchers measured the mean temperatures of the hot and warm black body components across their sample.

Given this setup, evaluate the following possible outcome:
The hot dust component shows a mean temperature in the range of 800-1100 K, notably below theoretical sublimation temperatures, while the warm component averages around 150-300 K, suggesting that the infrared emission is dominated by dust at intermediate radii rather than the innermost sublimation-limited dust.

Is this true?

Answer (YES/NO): NO